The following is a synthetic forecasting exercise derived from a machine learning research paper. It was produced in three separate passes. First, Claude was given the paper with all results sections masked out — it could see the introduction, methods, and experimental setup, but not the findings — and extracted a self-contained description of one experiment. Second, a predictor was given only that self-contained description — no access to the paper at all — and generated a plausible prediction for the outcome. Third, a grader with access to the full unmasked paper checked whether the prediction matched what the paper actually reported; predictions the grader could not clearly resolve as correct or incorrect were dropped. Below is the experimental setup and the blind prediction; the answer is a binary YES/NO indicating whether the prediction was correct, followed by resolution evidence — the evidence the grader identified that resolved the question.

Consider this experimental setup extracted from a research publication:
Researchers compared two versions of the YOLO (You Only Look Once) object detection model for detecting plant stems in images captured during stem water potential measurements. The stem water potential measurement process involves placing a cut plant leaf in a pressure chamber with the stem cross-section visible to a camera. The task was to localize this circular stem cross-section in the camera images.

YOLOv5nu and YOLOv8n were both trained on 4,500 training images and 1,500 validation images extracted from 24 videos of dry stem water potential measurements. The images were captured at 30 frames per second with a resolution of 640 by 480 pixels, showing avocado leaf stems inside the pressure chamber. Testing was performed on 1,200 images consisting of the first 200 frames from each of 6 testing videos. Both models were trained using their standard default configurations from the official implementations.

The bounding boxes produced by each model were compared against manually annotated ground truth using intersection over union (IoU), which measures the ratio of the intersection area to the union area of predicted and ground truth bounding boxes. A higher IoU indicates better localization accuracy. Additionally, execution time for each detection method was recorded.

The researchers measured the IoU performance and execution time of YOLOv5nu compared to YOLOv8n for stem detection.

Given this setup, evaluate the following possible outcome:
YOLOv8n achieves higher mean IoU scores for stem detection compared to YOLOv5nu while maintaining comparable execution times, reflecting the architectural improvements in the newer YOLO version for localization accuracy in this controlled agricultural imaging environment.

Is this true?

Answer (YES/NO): NO